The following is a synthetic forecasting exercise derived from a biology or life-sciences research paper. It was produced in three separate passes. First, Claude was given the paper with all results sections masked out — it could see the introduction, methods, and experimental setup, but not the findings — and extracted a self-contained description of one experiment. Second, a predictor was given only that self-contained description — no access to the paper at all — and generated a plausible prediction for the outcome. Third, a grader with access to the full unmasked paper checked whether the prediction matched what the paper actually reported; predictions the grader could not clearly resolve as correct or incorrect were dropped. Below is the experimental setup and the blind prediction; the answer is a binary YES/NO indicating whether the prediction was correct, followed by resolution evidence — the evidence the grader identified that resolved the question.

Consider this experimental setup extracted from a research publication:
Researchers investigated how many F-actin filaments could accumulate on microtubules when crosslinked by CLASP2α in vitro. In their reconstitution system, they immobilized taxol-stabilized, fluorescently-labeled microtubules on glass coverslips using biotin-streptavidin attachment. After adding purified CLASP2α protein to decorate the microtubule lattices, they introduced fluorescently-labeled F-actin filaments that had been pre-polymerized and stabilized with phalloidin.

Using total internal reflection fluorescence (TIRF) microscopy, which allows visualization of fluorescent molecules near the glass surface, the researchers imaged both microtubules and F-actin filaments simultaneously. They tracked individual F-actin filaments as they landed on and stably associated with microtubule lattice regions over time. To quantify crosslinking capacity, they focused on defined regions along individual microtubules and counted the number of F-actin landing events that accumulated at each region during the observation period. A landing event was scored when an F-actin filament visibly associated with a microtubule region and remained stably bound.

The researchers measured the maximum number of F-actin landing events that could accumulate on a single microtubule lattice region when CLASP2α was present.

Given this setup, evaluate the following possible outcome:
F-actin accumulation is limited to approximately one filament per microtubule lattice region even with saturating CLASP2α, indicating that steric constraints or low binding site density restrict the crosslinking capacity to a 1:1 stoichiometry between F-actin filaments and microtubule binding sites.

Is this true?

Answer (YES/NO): NO